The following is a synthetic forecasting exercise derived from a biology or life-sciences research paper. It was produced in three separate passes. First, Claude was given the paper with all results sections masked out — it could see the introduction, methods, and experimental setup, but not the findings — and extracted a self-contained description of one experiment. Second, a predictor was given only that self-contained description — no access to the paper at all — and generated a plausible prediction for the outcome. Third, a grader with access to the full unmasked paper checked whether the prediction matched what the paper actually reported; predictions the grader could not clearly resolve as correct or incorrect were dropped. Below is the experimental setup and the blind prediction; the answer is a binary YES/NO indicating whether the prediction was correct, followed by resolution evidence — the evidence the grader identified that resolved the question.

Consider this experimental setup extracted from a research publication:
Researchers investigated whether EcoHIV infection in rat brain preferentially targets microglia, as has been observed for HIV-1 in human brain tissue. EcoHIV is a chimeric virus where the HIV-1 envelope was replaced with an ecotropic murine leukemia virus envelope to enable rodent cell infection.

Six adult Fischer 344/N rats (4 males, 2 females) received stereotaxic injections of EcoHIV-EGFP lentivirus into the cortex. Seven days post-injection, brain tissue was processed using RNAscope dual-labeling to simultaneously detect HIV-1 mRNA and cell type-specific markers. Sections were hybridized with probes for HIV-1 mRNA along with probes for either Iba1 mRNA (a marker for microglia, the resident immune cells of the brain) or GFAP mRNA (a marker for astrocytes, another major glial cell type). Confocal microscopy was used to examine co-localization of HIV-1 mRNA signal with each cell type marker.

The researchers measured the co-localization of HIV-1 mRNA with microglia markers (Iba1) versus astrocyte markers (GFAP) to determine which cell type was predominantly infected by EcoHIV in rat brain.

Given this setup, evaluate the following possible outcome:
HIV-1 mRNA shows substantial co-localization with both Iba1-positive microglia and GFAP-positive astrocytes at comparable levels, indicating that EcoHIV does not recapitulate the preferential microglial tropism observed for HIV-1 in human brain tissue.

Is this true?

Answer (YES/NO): NO